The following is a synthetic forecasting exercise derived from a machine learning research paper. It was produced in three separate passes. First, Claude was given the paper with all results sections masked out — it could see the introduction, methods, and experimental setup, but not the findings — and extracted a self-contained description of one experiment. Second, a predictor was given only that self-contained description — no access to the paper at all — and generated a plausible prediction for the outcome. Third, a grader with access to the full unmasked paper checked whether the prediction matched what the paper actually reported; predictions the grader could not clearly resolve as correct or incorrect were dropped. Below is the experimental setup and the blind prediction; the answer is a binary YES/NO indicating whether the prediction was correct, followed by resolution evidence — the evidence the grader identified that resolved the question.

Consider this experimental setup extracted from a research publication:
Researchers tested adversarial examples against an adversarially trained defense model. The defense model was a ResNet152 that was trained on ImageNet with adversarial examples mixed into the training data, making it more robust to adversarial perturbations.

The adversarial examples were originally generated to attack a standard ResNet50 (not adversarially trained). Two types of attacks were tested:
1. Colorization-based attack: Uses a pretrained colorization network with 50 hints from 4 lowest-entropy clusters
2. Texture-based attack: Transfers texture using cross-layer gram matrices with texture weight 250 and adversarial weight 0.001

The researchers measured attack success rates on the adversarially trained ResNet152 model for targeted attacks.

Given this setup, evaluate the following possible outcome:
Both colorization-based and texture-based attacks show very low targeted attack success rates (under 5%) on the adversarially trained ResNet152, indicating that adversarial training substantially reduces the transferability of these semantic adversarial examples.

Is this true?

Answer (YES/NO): NO